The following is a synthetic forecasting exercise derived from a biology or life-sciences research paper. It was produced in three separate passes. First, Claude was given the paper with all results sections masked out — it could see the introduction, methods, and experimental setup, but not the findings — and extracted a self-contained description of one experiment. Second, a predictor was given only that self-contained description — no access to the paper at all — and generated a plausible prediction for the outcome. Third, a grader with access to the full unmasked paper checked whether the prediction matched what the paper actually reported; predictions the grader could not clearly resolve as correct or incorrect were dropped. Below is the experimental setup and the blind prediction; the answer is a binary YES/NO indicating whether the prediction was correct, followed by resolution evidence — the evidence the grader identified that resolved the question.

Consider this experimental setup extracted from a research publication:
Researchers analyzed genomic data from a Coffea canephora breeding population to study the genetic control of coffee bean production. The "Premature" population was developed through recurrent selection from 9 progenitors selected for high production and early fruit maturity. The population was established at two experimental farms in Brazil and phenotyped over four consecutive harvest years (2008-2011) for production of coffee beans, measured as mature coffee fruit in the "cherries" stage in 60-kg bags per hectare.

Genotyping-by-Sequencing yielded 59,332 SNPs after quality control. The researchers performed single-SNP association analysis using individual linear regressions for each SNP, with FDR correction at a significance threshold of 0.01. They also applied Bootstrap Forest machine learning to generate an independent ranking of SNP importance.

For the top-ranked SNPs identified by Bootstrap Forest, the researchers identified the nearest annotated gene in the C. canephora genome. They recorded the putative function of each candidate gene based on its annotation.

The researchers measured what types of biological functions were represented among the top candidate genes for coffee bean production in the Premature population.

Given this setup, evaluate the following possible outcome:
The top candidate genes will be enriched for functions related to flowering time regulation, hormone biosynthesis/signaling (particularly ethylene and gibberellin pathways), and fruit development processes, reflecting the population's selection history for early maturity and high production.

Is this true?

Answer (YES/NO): NO